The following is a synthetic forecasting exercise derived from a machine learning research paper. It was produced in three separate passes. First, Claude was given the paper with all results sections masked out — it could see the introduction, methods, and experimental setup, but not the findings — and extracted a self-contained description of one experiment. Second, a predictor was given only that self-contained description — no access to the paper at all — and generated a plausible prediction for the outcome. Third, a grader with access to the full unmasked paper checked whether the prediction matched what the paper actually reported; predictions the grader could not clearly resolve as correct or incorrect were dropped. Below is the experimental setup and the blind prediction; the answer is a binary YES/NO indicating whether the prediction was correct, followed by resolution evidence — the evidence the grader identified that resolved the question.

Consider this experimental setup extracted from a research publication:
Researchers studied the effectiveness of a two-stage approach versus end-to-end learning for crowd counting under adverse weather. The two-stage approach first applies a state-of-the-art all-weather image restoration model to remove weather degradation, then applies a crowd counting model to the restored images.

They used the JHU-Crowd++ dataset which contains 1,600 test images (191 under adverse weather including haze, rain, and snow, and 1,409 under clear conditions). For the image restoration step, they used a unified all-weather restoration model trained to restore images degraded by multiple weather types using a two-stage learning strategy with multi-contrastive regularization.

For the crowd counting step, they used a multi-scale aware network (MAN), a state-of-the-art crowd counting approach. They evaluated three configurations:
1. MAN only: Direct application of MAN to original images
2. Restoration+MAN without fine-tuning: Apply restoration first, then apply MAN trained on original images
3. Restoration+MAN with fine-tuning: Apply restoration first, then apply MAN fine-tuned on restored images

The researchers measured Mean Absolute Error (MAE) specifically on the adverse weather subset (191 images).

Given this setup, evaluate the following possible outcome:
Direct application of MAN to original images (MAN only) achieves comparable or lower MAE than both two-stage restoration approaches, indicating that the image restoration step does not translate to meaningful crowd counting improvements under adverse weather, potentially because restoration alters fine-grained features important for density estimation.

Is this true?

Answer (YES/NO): NO